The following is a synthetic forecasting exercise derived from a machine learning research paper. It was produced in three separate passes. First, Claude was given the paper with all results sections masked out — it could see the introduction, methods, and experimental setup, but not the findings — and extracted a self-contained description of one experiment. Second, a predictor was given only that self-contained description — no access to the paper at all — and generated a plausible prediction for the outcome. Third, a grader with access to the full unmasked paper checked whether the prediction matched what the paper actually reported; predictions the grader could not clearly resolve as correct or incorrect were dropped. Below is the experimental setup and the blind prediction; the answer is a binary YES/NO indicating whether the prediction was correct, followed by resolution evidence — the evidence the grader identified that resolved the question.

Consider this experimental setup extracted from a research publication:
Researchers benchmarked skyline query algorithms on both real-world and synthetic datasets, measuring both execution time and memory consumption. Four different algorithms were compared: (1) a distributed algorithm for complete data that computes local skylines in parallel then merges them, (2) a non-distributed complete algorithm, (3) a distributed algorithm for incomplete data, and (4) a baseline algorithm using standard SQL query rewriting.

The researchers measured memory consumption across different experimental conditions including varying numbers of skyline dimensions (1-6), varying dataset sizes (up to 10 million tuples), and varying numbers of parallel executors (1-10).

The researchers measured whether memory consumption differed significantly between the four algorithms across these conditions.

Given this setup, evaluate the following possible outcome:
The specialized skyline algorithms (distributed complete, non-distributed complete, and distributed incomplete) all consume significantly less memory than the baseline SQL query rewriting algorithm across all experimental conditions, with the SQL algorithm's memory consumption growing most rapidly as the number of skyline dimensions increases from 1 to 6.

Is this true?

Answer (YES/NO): NO